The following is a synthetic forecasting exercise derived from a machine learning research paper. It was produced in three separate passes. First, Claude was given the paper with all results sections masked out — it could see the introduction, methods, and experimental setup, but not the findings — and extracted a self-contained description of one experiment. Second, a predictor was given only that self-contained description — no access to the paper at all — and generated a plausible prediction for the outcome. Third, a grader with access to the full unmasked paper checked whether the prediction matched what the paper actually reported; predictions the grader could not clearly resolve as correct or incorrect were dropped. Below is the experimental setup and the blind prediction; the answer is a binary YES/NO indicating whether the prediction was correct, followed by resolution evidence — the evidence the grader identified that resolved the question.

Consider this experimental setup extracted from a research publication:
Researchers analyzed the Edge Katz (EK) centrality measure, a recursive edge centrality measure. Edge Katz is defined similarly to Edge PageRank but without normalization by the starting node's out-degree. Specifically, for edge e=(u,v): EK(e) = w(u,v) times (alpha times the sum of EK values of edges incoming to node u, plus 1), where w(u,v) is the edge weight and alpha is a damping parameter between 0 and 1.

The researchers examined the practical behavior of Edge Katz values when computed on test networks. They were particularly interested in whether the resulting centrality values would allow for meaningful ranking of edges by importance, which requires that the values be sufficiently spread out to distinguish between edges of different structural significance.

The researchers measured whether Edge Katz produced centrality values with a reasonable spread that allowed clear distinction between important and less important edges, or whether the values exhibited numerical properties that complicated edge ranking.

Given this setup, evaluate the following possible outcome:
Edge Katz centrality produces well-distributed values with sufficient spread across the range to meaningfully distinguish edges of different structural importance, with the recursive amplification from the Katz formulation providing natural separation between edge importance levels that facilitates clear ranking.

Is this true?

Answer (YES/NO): NO